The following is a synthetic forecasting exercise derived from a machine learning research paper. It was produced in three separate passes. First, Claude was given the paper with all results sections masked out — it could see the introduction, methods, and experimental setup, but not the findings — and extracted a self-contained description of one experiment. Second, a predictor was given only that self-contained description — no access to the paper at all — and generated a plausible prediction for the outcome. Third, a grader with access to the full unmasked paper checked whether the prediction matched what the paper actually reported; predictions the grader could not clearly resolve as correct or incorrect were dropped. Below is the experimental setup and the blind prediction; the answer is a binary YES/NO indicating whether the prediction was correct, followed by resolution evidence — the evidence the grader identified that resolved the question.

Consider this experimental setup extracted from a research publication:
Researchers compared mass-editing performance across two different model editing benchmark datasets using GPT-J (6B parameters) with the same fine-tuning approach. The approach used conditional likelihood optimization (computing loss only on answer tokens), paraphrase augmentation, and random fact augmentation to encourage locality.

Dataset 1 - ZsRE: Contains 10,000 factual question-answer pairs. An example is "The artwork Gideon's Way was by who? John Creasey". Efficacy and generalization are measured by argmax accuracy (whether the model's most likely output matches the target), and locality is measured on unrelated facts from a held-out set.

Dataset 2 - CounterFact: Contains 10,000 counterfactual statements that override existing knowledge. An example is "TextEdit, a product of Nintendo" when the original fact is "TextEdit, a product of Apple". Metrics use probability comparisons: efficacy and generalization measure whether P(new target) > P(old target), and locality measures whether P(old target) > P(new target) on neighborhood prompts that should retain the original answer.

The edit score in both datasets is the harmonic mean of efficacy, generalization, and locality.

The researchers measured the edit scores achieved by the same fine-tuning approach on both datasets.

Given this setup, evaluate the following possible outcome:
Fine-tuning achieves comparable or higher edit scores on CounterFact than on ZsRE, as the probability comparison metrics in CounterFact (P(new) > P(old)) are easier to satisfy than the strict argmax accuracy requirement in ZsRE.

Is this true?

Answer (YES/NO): YES